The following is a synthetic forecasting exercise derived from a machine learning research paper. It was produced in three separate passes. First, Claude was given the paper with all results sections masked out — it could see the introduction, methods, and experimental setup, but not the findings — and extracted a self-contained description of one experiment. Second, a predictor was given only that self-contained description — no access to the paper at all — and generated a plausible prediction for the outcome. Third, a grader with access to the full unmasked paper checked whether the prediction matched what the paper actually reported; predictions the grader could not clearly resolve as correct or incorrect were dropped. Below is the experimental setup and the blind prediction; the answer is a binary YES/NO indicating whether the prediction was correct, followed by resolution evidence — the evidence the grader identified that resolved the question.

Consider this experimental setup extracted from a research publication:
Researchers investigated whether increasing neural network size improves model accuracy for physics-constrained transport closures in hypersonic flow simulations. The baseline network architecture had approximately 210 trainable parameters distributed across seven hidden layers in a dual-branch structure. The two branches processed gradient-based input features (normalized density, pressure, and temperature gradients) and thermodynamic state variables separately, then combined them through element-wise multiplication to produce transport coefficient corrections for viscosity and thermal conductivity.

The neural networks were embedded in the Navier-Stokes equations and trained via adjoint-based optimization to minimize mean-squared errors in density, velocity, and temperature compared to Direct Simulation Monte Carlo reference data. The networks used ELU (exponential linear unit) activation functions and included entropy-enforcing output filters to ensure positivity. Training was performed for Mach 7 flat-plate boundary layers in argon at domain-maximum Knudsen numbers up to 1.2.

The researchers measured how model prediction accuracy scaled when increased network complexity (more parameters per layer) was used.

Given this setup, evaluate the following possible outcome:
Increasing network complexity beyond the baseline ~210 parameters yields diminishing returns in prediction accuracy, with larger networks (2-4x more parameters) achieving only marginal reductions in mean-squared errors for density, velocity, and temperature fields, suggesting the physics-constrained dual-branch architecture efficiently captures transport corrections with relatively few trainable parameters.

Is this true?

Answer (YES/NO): NO